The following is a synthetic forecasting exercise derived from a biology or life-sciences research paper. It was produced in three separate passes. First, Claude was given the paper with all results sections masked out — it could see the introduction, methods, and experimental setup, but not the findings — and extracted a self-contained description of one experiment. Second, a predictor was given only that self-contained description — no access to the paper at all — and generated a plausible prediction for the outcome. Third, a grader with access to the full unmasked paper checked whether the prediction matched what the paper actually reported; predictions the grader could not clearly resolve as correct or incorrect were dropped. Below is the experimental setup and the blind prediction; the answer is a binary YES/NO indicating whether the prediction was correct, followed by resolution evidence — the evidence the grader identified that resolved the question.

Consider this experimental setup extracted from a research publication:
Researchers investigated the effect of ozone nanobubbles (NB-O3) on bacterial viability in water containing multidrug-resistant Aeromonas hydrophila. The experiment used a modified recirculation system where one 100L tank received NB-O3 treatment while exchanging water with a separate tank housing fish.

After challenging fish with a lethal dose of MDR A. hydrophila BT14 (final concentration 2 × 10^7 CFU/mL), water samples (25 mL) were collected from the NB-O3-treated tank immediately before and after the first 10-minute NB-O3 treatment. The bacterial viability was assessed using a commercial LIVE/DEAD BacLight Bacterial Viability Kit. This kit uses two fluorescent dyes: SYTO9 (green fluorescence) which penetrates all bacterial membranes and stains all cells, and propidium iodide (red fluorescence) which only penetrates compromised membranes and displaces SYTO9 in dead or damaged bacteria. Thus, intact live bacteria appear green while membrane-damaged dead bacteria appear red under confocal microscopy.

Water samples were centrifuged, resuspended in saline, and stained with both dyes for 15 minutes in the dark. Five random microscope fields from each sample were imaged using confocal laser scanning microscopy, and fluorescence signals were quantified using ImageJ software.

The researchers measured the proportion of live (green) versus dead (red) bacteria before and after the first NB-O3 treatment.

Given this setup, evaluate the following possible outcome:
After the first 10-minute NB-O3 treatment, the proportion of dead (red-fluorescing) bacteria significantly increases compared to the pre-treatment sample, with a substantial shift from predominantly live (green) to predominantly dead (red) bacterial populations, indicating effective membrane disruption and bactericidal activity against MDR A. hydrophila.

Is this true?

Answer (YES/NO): NO